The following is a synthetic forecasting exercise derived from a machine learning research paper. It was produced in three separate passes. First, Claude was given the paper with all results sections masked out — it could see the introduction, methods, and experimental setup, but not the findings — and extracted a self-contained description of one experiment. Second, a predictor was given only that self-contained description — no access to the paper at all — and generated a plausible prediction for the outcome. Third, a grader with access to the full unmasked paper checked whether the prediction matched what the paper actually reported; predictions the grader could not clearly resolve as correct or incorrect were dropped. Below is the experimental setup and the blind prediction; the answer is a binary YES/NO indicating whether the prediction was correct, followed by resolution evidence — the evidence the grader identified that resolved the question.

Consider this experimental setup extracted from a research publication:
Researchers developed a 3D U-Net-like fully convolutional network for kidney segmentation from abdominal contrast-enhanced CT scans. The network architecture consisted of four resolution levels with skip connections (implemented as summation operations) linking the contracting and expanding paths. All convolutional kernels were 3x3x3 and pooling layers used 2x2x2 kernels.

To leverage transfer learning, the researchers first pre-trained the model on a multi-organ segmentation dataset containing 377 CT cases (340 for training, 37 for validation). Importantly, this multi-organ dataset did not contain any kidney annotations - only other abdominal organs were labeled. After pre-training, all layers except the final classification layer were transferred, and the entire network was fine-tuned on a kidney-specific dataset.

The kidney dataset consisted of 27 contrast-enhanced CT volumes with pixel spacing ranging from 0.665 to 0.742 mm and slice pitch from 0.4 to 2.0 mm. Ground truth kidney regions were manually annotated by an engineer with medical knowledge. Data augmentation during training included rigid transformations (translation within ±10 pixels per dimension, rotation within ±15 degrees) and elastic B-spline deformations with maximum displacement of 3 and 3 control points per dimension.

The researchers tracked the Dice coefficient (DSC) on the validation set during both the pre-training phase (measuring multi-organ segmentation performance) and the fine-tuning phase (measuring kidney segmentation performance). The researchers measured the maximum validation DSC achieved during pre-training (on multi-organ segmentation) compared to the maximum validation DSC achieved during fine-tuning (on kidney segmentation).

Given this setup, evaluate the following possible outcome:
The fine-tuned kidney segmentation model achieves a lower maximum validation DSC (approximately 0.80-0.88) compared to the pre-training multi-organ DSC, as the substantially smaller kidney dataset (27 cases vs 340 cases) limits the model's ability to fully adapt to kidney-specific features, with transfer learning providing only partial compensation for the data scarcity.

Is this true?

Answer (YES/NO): NO